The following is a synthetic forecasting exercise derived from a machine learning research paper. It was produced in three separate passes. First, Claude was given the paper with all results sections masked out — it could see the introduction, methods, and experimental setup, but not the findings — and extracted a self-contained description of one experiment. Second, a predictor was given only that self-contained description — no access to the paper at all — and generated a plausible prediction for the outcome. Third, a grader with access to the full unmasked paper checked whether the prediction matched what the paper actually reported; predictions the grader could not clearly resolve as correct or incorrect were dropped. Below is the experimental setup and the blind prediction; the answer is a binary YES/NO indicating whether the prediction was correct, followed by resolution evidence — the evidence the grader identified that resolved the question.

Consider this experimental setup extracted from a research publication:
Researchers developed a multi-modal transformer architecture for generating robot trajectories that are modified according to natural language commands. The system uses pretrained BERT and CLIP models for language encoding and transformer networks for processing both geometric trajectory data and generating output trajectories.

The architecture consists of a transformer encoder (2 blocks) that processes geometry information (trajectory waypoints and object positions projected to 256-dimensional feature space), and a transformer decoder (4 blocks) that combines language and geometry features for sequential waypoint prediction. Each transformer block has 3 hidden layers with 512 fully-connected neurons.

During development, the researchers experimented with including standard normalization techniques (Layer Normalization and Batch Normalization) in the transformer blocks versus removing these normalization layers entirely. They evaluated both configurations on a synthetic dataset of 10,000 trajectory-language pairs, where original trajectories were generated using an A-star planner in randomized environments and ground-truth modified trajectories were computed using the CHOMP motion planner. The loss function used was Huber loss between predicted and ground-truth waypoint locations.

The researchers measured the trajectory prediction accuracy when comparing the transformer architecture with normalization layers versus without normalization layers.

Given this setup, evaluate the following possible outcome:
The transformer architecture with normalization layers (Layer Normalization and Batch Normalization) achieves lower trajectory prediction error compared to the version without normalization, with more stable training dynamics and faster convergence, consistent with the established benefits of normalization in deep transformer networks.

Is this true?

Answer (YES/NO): NO